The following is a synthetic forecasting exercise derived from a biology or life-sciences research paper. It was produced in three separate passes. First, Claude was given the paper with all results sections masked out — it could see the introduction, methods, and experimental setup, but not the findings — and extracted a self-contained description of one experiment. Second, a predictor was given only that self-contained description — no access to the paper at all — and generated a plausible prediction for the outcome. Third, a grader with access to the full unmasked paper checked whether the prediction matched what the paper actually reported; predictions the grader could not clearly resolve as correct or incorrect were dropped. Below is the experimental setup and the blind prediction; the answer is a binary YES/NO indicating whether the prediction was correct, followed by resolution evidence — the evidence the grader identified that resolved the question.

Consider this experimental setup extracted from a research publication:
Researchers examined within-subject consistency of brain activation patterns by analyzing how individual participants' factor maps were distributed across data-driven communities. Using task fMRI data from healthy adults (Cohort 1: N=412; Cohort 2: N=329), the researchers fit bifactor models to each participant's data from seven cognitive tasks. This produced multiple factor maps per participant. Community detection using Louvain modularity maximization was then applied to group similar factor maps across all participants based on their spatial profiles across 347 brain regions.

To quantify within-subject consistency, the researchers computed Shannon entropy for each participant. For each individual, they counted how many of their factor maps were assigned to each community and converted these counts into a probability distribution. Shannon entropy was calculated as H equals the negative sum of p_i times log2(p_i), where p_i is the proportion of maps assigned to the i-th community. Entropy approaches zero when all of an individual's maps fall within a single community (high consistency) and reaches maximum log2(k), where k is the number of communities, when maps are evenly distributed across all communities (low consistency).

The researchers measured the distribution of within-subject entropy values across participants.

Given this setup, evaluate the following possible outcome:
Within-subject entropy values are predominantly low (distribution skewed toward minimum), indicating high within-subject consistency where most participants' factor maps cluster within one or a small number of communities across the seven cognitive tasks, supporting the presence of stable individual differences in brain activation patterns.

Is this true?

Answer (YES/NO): NO